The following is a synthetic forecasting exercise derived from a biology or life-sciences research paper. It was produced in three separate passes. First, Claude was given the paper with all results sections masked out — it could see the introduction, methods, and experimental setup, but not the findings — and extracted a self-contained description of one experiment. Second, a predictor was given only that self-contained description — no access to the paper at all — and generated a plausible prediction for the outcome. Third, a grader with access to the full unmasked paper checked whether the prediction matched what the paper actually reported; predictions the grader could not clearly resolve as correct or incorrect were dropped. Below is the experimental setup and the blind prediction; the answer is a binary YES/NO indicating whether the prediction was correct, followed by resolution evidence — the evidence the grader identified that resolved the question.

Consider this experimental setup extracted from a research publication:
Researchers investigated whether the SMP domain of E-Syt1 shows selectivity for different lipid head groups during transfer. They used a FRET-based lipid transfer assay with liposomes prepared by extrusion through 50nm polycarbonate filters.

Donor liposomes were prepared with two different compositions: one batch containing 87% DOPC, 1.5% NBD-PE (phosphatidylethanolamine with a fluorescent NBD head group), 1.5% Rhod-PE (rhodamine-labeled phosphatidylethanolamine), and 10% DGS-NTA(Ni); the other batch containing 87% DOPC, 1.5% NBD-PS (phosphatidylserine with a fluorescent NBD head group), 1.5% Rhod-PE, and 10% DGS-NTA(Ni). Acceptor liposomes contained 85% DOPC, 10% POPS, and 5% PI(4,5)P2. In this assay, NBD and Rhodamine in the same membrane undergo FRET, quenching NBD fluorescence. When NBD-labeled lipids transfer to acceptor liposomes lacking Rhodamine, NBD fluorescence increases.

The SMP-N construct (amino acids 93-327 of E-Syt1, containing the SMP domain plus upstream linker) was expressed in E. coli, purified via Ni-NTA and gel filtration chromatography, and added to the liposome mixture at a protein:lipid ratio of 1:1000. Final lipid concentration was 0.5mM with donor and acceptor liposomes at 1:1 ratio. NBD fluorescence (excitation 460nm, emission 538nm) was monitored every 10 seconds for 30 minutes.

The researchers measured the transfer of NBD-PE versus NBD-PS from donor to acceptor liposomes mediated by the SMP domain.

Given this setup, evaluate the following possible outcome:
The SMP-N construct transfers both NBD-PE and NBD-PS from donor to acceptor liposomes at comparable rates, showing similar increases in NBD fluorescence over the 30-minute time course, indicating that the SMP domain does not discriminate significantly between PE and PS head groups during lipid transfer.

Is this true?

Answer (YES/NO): YES